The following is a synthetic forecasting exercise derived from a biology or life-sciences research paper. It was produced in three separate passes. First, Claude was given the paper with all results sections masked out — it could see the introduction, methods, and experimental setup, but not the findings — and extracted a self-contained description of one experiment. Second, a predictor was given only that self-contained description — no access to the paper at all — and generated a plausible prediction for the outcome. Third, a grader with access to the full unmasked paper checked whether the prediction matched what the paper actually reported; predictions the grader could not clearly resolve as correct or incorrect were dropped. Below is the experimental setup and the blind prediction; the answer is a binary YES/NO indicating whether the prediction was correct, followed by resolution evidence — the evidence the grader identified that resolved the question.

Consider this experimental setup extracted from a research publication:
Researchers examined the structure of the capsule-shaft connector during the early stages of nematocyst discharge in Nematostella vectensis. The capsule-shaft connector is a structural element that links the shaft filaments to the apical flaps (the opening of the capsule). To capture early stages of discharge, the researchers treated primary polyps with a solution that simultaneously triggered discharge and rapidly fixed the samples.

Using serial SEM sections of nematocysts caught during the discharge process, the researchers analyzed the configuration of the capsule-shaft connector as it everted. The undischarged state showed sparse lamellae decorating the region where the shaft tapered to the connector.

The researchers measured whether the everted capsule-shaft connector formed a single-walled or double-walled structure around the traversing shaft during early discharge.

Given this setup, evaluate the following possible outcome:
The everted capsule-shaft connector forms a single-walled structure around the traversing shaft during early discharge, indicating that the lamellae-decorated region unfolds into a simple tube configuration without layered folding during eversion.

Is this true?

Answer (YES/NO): NO